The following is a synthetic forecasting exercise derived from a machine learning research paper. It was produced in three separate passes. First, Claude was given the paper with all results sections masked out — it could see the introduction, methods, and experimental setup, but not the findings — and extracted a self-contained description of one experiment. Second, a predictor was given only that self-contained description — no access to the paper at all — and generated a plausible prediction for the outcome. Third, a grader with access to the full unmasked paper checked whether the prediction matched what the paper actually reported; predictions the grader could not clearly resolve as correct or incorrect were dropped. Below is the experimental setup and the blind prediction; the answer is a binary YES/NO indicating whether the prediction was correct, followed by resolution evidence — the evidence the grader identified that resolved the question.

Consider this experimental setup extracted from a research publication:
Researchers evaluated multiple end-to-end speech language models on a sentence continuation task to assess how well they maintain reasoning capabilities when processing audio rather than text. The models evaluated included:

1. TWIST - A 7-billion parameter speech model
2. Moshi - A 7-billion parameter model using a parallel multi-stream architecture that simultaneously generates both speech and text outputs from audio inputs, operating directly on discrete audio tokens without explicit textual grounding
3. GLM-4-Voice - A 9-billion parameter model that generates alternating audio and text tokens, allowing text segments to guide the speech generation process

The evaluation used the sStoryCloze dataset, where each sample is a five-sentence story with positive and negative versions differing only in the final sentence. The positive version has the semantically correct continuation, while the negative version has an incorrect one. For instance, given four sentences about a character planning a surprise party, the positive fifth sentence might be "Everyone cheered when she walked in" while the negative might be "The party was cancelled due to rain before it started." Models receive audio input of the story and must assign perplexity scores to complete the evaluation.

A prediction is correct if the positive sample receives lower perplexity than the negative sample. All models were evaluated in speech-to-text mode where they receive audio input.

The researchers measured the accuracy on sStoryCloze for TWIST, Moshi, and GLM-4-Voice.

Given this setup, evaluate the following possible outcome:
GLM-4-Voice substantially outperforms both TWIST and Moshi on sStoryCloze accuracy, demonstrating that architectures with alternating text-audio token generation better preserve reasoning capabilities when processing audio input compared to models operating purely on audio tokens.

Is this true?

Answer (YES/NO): YES